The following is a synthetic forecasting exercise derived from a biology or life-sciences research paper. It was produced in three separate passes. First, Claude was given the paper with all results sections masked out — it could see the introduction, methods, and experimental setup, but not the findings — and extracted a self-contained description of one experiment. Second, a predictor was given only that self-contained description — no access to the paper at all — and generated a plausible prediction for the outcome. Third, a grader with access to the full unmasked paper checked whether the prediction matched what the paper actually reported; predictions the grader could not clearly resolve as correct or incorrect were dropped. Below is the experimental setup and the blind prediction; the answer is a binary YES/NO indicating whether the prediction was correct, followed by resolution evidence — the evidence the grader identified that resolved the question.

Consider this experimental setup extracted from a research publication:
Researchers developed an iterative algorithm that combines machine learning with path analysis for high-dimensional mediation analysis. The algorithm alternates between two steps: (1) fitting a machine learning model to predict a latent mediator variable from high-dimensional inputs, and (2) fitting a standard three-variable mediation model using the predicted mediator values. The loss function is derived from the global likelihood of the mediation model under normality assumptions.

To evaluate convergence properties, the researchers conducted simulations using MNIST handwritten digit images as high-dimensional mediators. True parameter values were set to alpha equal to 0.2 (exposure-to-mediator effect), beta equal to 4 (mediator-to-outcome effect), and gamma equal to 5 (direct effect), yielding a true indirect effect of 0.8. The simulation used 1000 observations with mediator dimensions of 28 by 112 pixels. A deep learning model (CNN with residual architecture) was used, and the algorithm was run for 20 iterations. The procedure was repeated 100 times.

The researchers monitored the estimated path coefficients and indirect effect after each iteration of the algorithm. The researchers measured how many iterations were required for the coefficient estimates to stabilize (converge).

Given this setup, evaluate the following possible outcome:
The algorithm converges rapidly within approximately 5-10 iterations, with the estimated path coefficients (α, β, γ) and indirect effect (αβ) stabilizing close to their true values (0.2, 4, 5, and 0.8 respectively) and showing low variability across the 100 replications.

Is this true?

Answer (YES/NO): NO